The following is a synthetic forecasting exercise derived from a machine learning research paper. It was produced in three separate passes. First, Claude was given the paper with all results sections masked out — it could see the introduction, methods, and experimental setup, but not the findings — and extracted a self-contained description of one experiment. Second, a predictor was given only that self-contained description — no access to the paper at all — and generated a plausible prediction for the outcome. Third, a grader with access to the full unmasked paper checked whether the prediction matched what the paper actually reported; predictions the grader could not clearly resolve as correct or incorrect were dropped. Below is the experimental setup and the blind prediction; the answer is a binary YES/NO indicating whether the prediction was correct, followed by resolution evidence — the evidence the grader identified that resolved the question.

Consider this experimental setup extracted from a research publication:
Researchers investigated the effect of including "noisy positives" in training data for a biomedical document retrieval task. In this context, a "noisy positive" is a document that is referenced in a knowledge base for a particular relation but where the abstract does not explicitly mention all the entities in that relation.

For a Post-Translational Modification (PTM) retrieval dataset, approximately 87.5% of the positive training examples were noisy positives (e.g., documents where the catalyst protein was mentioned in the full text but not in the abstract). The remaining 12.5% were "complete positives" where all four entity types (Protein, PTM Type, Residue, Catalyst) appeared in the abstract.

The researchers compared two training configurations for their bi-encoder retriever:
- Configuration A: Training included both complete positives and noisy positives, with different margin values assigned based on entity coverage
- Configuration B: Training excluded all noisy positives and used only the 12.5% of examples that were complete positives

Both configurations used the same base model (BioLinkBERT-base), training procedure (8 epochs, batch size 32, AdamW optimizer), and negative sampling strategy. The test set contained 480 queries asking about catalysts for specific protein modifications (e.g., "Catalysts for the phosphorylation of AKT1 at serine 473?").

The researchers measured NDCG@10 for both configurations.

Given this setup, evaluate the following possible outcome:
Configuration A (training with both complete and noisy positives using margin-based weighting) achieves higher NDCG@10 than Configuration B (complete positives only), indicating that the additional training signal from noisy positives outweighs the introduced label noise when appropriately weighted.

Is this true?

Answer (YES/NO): NO